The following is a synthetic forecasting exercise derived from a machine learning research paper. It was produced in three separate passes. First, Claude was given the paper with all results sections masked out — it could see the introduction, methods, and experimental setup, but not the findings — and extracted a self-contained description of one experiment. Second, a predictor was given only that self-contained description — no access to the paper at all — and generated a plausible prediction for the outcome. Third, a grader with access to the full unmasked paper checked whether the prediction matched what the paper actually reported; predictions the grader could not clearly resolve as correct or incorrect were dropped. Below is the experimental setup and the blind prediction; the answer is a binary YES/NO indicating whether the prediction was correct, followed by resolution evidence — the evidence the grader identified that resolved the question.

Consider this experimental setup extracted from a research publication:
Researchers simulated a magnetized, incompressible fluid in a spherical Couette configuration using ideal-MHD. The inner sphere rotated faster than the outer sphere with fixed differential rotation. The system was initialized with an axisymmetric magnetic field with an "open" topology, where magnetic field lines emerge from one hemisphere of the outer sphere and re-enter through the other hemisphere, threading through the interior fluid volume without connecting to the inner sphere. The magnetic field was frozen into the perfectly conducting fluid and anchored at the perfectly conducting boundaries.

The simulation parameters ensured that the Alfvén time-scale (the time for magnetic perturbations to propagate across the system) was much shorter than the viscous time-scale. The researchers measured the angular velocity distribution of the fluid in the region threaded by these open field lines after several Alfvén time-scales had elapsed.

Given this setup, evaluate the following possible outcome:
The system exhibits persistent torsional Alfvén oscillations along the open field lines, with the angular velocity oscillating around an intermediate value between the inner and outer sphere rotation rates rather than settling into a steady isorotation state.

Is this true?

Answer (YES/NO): NO